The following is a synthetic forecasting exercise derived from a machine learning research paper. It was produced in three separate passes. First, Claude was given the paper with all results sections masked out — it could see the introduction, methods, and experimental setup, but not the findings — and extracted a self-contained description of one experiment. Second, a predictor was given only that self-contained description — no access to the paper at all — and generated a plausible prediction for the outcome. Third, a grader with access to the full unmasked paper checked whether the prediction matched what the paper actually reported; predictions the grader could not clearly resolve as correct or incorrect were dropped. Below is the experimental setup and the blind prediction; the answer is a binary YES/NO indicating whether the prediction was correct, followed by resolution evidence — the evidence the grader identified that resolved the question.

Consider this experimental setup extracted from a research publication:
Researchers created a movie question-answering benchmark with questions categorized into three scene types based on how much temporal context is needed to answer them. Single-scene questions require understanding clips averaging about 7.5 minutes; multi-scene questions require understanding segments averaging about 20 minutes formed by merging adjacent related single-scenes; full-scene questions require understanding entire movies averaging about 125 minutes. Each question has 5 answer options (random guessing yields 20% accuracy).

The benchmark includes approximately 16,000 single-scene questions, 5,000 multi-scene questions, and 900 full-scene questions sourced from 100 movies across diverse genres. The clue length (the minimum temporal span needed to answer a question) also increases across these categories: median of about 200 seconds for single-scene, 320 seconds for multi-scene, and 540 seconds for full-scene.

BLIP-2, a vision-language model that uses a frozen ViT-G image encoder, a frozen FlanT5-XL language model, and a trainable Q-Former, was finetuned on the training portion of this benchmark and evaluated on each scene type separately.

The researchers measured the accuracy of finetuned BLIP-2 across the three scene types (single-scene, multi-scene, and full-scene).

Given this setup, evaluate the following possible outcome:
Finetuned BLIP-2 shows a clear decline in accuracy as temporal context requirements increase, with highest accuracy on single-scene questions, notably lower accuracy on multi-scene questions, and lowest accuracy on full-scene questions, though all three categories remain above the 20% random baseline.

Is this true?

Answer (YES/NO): YES